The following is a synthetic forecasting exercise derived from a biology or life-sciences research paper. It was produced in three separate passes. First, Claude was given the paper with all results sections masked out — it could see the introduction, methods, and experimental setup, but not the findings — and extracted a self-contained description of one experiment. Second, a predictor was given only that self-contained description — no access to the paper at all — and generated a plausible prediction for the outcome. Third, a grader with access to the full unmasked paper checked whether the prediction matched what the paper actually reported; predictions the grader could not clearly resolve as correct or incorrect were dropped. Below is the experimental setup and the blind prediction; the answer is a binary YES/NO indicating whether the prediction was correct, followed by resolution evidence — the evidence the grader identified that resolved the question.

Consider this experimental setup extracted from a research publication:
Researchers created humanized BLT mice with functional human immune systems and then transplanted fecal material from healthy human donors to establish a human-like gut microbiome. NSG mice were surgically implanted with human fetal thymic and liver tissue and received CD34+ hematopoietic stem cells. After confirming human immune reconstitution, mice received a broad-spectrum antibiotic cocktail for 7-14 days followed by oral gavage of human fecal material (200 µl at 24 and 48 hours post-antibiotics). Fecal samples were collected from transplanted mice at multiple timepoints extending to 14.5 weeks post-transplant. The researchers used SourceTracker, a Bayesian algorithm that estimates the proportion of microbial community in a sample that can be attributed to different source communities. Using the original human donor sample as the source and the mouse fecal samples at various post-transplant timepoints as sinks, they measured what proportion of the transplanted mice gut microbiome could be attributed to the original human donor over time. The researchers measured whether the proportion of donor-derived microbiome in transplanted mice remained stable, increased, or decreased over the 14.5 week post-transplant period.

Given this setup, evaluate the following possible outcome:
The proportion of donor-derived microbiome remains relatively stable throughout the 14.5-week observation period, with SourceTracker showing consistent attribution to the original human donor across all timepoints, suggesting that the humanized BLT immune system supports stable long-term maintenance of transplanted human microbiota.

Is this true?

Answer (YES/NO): YES